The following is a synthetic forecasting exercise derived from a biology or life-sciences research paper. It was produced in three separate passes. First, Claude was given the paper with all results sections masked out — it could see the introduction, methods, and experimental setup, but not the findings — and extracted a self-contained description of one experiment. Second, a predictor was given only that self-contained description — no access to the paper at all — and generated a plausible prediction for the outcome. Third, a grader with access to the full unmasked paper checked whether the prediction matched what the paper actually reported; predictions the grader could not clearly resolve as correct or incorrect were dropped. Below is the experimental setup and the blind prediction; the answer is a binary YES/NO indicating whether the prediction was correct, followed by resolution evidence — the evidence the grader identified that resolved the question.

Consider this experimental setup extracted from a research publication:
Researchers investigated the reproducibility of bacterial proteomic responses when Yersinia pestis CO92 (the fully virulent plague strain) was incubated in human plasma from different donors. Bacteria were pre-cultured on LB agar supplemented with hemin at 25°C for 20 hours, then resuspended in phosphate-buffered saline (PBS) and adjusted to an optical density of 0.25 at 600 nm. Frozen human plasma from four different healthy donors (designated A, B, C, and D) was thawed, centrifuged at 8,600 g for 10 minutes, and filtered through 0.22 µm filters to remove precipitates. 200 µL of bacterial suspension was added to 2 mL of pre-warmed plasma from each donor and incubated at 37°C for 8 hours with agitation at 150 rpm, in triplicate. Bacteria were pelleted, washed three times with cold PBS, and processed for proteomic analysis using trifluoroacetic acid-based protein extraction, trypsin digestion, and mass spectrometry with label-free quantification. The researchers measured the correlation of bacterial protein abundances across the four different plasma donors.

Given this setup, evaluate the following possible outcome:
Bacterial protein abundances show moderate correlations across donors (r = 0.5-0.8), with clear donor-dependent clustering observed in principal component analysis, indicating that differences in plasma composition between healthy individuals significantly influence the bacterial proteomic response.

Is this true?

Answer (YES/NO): NO